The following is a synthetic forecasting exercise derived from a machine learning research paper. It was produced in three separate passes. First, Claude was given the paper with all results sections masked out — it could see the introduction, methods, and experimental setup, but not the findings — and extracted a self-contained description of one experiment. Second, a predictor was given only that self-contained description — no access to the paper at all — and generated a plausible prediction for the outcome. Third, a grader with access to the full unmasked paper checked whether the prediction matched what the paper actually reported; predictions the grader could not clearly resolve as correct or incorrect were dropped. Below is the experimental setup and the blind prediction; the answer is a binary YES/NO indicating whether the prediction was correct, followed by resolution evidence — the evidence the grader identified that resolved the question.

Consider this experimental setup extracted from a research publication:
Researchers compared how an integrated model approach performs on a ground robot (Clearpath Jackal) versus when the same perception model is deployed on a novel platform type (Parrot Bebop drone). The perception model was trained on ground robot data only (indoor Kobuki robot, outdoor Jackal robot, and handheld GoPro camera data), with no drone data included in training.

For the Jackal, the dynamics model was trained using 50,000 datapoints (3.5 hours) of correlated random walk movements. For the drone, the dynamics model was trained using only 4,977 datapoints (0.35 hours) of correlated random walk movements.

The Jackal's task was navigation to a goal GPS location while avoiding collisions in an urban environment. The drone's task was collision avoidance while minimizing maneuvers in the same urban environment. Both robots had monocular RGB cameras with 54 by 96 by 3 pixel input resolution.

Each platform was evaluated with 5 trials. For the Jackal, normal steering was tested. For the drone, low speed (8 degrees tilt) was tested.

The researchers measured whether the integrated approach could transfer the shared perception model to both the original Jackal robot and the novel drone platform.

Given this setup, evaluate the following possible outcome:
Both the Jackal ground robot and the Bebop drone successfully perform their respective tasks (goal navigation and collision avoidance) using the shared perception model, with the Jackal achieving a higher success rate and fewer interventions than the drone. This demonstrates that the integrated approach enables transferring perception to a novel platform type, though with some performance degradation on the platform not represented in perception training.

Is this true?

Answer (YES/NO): NO